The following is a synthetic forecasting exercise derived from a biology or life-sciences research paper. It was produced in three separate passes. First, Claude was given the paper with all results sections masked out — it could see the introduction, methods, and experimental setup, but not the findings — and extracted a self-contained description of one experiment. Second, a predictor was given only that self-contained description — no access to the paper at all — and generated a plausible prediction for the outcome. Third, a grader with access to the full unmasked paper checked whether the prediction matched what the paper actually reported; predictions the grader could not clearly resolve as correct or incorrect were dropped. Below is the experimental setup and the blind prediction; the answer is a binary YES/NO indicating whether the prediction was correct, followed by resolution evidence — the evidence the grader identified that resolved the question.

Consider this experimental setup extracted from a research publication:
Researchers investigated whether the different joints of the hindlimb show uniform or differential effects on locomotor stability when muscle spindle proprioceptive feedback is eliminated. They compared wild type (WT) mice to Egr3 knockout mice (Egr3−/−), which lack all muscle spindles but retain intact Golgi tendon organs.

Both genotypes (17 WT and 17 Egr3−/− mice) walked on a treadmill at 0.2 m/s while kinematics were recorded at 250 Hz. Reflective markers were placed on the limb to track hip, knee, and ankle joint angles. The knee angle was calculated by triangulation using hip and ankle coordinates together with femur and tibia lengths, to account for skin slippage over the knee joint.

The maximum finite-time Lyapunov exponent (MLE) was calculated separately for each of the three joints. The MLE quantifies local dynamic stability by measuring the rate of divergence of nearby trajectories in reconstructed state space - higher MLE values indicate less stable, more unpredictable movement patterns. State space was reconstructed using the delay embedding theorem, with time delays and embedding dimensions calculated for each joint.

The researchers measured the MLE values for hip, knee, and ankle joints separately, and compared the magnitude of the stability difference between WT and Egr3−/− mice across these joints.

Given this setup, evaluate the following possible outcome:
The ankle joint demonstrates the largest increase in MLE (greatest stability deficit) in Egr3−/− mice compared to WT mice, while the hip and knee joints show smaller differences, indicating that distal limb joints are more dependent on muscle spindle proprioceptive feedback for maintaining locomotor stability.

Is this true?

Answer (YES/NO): NO